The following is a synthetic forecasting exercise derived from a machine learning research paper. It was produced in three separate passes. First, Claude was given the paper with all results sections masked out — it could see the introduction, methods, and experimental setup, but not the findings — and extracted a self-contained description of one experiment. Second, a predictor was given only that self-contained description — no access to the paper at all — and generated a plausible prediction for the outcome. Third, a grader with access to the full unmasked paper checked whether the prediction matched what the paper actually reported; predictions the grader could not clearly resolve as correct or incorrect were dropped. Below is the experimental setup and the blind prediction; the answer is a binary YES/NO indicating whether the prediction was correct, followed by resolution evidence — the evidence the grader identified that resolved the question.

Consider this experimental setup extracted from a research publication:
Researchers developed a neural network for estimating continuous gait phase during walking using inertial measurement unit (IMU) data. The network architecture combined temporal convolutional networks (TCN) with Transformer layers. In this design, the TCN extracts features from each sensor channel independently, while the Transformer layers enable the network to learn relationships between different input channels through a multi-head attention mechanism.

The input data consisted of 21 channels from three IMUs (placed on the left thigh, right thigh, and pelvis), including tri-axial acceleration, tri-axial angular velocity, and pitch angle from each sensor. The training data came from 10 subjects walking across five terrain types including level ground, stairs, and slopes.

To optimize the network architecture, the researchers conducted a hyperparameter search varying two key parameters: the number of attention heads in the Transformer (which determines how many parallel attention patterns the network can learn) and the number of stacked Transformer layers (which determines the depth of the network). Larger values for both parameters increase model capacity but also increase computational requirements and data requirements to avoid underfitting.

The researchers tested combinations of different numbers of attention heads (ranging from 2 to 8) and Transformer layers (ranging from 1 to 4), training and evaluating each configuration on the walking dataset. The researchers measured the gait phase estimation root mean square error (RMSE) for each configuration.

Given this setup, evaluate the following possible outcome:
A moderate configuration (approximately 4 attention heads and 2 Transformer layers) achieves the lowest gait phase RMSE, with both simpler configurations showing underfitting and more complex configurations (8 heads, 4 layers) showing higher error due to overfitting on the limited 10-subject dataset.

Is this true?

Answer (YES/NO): NO